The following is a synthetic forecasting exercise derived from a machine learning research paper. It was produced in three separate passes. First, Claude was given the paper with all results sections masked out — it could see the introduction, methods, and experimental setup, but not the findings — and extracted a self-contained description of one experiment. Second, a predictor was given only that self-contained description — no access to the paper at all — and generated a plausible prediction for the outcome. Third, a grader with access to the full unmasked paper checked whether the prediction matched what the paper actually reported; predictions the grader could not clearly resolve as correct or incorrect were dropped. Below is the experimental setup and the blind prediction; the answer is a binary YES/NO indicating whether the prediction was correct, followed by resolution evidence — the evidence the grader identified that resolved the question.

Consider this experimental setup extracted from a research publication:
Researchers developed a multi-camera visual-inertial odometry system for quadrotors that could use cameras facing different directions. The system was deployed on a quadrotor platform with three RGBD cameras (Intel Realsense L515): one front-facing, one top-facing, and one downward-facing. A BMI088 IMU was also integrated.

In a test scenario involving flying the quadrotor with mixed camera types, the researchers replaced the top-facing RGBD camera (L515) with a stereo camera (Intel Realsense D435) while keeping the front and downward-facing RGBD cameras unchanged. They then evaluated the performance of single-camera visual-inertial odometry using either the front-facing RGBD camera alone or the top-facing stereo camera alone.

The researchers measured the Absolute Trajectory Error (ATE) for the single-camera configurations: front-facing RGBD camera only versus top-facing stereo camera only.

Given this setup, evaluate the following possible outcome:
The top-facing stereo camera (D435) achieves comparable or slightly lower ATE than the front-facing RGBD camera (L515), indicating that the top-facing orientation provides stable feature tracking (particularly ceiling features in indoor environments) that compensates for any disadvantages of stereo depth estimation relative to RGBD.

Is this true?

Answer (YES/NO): NO